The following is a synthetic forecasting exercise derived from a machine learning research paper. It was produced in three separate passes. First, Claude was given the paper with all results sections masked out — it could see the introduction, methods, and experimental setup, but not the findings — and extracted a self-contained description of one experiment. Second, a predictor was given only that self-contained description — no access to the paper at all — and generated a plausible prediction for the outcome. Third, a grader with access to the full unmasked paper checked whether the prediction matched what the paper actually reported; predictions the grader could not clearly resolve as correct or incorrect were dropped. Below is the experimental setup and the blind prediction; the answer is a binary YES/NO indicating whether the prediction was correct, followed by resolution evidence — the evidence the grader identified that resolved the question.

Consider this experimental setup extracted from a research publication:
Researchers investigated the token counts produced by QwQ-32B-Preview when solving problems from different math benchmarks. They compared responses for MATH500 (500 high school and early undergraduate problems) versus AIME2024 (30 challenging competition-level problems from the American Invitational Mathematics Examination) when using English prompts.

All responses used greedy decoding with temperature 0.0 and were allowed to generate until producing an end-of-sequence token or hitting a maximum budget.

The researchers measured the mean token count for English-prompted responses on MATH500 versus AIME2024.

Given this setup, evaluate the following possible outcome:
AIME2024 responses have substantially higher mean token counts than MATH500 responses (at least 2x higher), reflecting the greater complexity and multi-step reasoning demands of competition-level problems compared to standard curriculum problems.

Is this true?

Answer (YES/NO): YES